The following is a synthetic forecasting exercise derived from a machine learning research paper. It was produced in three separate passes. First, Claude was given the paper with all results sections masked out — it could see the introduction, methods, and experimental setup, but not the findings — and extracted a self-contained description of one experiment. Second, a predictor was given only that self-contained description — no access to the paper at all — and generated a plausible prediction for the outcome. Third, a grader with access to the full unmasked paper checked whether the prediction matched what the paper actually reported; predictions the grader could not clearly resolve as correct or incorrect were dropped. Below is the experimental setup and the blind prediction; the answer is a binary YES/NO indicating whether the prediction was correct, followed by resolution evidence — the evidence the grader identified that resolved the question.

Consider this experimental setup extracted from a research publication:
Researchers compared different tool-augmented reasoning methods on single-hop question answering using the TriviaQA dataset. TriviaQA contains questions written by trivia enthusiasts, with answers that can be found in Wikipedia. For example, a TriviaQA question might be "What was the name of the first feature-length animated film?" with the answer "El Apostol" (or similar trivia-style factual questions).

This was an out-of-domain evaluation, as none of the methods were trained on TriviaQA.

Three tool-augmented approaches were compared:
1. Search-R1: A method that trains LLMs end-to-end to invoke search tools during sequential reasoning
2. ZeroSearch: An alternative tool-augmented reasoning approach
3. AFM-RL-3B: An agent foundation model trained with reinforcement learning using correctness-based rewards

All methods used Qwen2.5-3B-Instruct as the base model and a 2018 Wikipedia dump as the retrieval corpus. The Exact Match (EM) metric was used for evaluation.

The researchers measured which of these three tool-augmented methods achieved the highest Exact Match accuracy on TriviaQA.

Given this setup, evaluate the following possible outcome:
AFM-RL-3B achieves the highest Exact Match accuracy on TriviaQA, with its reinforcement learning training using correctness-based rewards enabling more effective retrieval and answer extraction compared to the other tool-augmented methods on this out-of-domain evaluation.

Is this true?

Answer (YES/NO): NO